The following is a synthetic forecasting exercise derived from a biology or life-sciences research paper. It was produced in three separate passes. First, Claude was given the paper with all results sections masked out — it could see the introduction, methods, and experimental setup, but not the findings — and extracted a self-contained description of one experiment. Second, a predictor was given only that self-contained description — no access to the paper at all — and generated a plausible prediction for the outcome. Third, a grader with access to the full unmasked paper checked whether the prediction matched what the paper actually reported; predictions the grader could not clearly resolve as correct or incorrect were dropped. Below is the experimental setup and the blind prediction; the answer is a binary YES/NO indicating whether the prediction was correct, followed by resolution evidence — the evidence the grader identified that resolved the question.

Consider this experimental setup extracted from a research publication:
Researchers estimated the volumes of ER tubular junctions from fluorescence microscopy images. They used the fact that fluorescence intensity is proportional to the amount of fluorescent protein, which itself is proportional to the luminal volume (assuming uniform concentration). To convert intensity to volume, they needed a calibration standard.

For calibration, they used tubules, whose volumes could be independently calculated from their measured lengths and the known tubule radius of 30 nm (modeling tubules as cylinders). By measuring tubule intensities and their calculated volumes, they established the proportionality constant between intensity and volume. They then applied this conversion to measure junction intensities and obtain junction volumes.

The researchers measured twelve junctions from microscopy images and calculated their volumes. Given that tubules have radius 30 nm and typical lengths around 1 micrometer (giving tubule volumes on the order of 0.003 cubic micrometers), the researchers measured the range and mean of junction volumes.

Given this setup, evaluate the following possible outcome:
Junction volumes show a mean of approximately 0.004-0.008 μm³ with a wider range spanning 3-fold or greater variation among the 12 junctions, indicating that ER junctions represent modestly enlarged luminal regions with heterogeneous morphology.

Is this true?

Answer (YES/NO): YES